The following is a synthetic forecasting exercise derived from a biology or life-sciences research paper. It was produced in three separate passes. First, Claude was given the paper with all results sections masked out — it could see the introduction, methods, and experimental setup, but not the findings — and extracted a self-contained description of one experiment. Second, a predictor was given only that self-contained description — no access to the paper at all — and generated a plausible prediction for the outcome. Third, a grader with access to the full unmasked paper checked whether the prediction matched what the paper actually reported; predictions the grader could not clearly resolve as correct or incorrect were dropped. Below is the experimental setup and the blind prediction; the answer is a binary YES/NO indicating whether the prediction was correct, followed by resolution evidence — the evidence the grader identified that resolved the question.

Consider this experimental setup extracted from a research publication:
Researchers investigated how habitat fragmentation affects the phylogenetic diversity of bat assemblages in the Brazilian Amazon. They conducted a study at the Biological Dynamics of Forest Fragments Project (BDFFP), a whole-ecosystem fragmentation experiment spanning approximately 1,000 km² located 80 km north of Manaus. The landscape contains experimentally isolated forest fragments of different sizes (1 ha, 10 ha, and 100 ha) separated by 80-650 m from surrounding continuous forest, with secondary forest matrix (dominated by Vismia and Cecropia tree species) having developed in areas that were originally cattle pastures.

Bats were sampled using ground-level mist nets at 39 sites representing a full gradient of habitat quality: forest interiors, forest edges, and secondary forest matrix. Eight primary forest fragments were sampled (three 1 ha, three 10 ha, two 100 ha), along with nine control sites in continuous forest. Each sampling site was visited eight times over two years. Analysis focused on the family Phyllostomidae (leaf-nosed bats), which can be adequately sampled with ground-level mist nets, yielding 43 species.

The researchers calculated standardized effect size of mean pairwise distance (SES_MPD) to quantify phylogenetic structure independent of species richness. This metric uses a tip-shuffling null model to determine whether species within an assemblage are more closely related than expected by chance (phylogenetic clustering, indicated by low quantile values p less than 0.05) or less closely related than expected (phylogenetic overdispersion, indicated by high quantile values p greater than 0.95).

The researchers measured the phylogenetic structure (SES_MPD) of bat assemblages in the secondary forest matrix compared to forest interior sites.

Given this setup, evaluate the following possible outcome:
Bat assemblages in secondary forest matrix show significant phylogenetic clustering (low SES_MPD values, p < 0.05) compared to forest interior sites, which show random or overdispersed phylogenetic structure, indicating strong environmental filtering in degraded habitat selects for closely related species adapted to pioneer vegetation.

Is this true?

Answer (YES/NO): NO